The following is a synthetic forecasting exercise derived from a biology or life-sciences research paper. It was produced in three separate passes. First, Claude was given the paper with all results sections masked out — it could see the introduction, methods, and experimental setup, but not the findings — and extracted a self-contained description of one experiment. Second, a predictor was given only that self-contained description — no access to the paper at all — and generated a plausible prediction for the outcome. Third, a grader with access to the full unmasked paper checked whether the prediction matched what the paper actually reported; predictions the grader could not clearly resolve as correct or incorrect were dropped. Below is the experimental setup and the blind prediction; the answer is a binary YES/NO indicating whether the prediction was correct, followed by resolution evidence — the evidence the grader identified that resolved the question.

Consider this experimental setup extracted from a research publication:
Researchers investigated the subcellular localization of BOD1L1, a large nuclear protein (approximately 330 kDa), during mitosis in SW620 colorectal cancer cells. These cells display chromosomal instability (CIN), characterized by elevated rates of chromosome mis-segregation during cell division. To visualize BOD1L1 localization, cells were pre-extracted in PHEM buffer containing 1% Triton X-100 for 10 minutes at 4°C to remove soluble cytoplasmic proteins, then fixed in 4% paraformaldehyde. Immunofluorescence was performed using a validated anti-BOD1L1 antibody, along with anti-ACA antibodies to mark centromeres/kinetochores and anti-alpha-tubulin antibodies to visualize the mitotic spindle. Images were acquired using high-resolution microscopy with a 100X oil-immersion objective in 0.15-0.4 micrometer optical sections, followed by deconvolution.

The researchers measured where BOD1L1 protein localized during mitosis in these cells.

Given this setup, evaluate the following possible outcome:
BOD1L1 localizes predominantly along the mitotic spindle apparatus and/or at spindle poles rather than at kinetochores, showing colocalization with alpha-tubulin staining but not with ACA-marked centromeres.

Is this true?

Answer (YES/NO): NO